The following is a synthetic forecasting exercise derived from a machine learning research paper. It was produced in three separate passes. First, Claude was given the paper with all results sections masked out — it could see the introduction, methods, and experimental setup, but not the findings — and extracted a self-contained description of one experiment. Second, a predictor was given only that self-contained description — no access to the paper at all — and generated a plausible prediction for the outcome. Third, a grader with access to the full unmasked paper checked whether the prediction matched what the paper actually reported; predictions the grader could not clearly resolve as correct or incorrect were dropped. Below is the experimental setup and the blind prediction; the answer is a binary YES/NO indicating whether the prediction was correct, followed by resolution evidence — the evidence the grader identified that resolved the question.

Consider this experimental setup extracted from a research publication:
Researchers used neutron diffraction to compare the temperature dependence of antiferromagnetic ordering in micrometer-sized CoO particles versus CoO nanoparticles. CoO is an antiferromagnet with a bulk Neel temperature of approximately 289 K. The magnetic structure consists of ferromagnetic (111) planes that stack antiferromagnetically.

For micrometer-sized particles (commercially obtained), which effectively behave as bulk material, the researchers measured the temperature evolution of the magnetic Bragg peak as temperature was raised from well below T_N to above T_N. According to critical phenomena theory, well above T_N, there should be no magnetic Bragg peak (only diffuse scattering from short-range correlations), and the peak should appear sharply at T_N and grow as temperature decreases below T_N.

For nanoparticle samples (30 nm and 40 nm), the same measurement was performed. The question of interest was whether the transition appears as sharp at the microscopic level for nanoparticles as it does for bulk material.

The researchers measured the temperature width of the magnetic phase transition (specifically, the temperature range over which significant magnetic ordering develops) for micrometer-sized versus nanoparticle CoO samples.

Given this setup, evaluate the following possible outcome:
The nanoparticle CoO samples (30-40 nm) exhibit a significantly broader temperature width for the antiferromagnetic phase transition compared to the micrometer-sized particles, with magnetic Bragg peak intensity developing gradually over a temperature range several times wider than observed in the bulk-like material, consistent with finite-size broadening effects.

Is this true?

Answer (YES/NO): YES